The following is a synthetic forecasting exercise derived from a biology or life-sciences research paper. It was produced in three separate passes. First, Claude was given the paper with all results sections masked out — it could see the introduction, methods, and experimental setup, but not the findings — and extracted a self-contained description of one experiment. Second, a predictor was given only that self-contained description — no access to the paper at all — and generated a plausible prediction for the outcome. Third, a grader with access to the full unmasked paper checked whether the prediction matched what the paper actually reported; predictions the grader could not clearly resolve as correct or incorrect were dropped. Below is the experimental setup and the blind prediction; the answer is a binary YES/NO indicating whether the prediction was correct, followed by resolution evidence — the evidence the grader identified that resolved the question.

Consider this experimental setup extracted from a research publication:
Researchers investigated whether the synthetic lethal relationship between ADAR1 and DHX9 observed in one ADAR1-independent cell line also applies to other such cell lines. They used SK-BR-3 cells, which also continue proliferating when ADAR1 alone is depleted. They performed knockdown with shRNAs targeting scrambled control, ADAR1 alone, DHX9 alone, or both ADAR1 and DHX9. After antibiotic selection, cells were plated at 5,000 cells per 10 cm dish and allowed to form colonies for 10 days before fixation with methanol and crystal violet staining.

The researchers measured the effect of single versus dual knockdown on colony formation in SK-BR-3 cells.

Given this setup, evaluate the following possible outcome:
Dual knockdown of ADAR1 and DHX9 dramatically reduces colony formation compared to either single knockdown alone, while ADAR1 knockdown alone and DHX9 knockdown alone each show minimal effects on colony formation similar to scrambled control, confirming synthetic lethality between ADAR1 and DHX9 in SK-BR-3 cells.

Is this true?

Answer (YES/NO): NO